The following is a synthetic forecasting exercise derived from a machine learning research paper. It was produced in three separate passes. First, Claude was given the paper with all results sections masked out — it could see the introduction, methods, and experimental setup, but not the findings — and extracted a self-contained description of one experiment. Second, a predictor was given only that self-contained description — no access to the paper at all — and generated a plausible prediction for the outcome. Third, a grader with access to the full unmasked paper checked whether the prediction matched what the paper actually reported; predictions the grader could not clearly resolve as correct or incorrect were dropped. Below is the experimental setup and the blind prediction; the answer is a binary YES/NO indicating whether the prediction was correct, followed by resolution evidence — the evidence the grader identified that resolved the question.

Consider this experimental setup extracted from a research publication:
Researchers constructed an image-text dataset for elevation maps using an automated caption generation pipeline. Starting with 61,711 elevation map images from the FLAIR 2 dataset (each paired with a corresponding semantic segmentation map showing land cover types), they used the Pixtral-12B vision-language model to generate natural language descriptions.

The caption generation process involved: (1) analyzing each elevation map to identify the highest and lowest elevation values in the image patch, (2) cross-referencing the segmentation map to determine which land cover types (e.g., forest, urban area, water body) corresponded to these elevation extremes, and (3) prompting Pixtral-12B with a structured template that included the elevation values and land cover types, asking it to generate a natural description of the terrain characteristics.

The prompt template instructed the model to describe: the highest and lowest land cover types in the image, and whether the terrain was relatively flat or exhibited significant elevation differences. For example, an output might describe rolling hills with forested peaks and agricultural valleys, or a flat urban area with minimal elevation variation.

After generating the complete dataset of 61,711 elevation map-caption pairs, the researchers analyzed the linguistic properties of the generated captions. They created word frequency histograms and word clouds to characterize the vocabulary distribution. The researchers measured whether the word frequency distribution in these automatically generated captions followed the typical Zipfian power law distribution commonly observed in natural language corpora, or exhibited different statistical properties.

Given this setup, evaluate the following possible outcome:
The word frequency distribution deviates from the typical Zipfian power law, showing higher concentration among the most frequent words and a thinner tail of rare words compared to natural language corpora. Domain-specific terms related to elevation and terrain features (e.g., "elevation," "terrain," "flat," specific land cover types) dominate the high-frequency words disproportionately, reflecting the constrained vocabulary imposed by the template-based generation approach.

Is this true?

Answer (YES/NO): NO